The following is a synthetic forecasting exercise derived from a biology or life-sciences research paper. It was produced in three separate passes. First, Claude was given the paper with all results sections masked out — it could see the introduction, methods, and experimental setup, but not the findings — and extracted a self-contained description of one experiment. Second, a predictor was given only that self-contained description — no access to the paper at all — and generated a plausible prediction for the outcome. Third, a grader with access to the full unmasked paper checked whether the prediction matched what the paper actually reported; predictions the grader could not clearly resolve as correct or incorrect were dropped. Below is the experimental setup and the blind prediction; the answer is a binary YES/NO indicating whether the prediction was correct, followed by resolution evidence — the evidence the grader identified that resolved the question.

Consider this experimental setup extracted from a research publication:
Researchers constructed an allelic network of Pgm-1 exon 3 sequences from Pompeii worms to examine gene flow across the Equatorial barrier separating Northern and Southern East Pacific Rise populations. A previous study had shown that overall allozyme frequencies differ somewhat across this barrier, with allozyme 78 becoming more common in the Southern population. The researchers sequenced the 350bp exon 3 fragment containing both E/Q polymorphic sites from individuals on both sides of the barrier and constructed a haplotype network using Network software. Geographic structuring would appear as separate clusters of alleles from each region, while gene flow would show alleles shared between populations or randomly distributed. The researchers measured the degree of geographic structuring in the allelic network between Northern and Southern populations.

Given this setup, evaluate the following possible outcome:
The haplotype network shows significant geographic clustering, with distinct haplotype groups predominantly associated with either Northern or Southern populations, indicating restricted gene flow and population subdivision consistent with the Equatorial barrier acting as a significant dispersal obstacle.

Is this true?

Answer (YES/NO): YES